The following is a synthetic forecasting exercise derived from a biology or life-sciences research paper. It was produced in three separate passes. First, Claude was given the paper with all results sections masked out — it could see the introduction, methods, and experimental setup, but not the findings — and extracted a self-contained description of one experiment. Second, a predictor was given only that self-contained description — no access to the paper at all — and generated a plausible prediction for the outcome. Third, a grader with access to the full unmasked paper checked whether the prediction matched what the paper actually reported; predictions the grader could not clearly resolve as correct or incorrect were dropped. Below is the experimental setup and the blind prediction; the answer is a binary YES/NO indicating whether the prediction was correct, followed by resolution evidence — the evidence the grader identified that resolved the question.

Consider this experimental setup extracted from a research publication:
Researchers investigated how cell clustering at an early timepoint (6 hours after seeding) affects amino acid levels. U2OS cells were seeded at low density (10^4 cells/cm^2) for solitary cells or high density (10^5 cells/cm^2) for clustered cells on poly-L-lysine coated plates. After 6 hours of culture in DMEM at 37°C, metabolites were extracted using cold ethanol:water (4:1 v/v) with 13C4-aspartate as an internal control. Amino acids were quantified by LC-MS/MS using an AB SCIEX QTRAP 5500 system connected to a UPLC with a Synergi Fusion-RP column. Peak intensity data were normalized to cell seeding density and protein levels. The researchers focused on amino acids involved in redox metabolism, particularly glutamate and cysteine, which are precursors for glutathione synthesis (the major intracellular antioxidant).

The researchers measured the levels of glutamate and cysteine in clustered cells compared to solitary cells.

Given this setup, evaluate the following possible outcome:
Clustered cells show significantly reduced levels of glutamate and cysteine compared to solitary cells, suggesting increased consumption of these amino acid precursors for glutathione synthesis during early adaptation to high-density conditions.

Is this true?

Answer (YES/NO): NO